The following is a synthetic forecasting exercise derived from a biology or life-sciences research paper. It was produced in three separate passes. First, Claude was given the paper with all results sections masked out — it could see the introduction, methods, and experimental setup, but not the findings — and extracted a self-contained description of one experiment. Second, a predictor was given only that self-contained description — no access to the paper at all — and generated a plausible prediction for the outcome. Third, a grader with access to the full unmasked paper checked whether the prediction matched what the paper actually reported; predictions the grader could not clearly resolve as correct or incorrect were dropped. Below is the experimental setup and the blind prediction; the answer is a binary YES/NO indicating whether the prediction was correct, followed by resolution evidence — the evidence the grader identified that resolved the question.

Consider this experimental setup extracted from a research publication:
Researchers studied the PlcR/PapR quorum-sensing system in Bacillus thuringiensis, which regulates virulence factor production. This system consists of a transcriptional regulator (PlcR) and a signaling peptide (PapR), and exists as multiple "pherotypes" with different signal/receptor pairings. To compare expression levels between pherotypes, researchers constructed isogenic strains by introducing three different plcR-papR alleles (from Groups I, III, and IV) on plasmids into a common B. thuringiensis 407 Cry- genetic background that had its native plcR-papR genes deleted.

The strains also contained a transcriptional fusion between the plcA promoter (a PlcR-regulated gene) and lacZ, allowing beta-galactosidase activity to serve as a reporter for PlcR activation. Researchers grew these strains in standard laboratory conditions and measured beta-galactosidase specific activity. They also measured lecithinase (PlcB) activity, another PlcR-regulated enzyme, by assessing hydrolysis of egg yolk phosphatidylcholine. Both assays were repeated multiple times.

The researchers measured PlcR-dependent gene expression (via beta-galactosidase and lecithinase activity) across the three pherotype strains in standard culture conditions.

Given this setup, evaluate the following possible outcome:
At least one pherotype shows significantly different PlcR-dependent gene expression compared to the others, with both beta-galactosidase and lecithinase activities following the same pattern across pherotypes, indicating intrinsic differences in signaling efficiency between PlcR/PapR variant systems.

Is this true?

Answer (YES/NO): NO